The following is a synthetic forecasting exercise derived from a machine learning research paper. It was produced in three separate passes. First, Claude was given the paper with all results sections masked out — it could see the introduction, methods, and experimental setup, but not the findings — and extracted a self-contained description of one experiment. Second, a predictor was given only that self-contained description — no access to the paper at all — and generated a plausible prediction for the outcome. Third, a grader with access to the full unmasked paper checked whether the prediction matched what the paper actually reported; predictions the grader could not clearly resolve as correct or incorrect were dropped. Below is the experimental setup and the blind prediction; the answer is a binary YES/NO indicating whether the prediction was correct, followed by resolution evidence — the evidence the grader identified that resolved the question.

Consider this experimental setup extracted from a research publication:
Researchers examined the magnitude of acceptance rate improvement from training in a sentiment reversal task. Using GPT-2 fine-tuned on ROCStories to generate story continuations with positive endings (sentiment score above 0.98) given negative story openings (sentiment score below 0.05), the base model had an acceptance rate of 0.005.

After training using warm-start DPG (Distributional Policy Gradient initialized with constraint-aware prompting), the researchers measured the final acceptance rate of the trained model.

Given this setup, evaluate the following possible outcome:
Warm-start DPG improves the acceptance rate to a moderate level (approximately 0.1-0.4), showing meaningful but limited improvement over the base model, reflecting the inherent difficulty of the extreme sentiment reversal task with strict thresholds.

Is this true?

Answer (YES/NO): YES